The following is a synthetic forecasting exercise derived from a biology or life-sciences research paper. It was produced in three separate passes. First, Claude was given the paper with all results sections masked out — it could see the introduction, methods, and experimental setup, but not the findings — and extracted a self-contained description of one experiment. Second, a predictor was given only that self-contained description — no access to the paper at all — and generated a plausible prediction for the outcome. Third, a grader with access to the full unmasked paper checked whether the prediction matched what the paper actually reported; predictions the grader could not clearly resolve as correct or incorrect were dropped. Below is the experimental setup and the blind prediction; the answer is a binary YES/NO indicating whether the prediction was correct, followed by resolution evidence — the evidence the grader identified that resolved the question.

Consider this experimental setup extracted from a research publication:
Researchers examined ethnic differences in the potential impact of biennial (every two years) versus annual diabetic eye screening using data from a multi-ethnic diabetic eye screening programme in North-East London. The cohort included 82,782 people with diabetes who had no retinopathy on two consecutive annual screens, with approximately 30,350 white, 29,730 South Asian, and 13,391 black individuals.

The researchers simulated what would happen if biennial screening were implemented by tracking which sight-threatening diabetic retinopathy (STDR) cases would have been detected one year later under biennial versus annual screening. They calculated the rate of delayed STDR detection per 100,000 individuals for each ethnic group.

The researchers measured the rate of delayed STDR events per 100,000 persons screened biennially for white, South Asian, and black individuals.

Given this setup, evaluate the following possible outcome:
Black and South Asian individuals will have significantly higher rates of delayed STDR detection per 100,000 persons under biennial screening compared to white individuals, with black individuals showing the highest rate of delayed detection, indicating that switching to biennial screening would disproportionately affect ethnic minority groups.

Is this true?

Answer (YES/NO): YES